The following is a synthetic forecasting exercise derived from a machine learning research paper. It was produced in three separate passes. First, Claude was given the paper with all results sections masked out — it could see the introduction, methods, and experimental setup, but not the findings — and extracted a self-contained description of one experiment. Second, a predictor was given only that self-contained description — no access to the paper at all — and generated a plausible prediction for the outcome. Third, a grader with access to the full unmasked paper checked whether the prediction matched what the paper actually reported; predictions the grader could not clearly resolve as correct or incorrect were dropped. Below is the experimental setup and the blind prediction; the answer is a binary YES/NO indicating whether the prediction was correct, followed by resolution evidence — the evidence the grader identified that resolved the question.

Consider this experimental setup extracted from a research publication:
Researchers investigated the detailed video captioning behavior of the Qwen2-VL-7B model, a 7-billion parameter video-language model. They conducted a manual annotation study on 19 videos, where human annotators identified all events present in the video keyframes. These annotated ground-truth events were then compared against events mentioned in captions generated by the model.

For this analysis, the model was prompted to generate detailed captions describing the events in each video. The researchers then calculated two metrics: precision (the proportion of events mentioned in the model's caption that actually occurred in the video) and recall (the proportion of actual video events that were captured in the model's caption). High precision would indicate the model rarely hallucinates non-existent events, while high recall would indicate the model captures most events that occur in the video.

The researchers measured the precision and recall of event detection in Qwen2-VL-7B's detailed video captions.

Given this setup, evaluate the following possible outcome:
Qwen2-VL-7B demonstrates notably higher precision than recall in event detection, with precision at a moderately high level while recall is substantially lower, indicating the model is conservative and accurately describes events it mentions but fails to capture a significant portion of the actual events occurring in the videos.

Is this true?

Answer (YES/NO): YES